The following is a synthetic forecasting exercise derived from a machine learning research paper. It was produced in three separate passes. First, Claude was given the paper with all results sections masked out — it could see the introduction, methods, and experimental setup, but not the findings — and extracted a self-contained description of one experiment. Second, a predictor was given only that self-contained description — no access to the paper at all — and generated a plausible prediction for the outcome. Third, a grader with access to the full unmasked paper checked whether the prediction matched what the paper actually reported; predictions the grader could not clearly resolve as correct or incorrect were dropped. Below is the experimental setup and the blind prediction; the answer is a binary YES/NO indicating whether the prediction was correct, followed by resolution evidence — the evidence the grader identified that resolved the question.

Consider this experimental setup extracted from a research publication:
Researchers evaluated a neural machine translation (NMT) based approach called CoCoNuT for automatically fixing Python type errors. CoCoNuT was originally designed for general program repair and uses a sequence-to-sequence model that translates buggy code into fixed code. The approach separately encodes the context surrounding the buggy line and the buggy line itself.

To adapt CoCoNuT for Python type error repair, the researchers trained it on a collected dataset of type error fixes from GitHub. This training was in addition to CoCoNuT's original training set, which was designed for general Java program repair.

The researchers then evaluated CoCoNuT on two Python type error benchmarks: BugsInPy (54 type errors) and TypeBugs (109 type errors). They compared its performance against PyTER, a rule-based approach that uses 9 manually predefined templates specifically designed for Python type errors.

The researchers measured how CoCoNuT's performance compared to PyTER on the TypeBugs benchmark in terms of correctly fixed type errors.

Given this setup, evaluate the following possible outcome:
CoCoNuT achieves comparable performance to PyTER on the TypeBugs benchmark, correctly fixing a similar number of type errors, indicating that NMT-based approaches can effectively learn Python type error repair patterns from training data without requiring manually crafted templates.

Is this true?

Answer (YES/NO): NO